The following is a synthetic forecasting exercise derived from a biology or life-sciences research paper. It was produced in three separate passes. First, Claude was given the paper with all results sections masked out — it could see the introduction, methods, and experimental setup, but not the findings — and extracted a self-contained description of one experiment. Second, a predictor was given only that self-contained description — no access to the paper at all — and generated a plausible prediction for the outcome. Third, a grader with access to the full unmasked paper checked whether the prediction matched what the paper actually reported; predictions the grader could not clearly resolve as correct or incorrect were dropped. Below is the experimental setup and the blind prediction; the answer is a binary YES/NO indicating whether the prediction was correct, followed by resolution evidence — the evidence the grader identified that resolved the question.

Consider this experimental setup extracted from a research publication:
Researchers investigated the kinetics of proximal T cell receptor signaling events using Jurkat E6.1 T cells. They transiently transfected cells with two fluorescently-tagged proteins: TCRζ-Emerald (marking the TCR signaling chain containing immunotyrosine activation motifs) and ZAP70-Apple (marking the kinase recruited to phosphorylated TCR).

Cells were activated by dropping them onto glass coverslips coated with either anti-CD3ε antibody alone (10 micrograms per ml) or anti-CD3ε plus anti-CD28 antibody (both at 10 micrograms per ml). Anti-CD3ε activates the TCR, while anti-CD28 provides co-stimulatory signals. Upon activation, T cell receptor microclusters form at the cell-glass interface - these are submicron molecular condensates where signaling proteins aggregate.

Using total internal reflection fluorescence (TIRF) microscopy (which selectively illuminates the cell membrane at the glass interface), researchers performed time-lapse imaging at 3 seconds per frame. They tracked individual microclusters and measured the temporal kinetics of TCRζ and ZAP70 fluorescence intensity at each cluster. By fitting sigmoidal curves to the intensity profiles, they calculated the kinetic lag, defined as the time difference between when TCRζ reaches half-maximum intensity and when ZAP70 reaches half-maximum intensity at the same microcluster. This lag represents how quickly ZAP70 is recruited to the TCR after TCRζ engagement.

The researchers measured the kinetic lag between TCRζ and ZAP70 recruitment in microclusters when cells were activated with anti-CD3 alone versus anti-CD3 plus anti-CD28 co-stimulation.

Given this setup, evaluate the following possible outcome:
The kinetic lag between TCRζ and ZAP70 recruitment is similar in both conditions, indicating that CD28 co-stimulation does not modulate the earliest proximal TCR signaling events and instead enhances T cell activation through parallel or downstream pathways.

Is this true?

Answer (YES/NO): NO